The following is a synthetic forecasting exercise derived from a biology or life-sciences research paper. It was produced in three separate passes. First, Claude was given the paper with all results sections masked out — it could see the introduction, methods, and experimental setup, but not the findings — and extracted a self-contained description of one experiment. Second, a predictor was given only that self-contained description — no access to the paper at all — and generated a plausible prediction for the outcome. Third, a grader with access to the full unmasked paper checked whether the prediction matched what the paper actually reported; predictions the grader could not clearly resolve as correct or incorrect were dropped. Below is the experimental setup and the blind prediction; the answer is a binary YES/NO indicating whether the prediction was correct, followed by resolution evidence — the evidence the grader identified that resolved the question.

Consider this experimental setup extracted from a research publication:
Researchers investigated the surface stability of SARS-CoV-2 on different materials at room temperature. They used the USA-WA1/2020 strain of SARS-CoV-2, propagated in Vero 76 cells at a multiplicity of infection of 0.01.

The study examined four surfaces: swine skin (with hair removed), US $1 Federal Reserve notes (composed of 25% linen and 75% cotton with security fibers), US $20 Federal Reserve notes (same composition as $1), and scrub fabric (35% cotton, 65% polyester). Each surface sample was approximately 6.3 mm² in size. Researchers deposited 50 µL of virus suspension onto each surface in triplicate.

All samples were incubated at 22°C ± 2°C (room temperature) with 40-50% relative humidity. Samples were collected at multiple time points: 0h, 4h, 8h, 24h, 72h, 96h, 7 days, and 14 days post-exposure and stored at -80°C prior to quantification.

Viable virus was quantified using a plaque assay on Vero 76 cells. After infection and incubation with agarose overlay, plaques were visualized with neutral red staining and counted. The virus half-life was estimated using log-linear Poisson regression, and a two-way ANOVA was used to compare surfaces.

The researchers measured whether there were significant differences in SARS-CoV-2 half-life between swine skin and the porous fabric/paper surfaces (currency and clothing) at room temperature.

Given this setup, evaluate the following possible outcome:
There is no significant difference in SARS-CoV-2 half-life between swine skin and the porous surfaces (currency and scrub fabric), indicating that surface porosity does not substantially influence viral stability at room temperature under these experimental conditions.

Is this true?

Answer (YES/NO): NO